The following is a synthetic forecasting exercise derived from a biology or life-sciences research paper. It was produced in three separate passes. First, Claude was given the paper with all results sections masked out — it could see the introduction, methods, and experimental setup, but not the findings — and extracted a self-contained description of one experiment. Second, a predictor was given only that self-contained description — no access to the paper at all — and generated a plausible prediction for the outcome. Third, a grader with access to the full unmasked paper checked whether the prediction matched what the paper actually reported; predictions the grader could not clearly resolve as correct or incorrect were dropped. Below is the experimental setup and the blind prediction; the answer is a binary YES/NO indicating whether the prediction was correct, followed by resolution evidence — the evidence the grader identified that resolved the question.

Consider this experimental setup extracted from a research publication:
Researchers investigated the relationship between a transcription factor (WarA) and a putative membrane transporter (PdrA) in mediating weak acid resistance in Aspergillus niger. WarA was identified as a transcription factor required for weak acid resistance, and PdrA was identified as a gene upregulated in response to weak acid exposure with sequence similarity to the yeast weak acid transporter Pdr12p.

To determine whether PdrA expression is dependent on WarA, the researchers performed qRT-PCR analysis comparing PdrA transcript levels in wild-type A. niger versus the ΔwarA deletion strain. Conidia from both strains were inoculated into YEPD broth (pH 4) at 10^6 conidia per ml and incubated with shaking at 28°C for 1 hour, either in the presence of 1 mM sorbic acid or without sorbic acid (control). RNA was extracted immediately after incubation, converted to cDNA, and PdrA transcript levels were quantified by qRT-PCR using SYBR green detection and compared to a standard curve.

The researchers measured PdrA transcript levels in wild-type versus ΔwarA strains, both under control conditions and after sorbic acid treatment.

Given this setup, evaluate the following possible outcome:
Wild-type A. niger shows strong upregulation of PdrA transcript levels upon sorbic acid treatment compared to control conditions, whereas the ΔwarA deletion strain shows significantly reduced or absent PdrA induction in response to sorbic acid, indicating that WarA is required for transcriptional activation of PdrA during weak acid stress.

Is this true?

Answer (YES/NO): YES